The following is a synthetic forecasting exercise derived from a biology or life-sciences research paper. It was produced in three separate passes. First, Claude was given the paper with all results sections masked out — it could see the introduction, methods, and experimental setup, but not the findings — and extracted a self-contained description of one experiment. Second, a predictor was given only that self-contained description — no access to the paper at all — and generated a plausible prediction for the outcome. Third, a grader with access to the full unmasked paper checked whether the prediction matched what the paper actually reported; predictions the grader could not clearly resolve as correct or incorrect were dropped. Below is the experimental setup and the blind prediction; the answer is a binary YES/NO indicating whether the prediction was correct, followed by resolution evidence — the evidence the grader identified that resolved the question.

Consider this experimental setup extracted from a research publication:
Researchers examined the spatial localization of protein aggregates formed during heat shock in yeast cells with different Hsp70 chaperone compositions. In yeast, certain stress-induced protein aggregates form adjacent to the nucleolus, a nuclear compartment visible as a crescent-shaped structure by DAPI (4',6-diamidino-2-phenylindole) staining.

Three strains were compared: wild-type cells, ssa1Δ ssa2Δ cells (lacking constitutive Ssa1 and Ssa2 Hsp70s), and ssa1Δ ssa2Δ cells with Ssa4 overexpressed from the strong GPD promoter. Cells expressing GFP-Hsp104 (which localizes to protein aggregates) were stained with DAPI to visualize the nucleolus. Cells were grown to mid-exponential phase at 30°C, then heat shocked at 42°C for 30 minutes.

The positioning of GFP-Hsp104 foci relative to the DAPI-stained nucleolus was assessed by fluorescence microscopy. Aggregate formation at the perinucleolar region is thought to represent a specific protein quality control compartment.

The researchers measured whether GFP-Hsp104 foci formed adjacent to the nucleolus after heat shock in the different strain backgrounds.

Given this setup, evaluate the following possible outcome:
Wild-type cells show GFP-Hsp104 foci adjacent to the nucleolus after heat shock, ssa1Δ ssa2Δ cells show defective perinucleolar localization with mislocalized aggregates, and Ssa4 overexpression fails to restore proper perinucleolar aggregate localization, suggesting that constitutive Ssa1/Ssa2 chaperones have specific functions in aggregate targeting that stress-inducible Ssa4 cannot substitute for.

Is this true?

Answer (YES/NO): NO